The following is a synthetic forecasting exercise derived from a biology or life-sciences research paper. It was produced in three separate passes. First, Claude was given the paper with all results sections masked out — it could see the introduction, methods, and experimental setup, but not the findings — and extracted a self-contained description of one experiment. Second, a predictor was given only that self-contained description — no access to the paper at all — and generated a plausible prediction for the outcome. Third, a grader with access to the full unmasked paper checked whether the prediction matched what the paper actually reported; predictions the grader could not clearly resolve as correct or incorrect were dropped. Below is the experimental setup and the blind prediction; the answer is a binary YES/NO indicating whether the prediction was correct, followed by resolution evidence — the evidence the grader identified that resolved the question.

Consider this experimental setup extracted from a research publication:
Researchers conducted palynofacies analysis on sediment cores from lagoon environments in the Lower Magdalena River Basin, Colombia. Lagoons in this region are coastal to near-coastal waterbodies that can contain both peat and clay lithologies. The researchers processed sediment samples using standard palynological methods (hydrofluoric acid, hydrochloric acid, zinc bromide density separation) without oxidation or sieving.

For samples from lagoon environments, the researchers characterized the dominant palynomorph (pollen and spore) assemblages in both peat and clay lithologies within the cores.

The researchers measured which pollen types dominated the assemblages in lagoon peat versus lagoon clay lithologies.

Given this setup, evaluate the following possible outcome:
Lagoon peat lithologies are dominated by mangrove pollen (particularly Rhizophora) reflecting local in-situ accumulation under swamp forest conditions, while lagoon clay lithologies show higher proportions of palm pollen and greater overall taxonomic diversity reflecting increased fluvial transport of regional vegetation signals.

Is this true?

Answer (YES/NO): NO